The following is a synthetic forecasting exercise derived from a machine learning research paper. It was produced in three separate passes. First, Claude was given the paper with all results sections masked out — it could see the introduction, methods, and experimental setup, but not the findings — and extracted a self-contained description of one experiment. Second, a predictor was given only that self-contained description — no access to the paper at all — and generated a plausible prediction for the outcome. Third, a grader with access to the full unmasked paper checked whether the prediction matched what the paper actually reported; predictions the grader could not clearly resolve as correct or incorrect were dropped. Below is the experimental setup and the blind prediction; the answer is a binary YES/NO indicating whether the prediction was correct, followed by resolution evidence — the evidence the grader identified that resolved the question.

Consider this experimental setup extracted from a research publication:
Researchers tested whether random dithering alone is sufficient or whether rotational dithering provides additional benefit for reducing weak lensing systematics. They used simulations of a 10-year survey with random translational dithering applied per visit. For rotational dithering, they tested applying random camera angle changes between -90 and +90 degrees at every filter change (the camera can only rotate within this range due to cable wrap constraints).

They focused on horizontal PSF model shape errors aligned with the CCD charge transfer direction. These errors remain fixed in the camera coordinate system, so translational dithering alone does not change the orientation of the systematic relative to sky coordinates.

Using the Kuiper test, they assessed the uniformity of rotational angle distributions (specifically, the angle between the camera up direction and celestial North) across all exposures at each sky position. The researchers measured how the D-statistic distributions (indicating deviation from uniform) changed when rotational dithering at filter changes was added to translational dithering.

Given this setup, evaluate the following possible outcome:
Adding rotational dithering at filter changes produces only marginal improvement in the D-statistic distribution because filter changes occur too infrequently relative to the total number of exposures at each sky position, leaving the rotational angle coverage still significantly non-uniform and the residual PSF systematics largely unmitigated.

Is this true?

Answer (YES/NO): NO